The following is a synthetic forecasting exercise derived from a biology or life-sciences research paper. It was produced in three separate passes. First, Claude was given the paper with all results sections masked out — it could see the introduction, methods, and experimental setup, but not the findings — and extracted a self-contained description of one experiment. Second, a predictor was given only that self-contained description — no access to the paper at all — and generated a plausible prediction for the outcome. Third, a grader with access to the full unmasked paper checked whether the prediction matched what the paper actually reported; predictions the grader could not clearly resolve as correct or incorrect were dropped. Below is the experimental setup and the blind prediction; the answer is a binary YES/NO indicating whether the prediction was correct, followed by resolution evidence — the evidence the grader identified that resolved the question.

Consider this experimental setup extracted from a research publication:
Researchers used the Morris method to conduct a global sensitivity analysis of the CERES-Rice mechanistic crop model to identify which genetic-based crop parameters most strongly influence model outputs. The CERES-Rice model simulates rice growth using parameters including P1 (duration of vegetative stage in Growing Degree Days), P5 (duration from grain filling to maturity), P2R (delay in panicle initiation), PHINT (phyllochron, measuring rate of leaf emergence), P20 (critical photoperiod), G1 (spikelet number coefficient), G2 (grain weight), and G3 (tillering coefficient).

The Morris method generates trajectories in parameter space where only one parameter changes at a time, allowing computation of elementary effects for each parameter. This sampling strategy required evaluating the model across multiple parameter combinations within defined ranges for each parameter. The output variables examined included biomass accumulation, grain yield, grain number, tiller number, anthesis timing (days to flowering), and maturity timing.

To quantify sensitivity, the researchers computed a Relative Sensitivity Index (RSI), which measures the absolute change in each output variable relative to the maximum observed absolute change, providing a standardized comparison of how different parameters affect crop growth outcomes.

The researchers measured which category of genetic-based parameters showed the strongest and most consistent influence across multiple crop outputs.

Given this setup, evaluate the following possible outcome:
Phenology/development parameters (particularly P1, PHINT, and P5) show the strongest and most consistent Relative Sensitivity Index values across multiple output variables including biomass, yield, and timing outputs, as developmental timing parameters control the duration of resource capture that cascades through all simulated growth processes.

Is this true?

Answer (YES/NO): NO